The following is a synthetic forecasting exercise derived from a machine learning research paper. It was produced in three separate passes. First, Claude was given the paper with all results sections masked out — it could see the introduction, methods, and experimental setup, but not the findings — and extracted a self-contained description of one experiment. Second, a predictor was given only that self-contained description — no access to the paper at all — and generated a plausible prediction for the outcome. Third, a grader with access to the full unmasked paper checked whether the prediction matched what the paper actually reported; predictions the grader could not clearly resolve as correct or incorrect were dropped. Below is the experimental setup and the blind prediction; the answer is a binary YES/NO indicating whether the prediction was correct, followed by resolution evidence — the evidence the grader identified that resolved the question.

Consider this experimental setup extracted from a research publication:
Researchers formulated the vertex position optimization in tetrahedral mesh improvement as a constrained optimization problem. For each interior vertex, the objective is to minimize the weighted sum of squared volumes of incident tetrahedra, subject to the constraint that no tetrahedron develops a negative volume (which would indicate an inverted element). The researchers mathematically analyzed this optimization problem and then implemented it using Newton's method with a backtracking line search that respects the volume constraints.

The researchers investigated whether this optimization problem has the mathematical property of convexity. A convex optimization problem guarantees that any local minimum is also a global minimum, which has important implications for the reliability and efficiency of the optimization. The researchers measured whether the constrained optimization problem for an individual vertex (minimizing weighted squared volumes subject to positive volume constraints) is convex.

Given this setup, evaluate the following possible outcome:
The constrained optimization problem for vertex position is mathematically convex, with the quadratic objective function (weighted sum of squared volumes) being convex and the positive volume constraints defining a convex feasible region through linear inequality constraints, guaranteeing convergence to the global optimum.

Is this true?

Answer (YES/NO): YES